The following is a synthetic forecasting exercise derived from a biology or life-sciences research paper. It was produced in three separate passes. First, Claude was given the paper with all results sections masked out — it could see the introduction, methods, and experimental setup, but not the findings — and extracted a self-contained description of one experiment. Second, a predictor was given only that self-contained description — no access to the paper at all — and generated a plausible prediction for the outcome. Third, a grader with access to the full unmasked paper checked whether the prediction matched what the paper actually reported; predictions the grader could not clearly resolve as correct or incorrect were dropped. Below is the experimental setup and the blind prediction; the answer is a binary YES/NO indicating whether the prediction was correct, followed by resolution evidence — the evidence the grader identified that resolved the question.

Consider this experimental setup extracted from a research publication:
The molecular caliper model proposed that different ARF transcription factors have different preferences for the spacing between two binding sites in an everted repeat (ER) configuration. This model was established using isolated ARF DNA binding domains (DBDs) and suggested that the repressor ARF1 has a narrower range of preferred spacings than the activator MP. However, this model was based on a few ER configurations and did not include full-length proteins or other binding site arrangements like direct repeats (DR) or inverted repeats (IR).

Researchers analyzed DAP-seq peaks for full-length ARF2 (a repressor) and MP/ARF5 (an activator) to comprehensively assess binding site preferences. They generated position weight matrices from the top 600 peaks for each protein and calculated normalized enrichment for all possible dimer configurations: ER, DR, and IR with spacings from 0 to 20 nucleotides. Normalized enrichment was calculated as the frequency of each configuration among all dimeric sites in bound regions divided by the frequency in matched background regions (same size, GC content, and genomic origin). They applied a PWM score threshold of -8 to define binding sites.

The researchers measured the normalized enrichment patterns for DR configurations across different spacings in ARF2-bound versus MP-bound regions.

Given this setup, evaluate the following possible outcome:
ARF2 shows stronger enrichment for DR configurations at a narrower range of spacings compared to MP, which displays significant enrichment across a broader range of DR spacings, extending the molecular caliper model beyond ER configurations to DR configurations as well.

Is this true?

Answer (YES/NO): NO